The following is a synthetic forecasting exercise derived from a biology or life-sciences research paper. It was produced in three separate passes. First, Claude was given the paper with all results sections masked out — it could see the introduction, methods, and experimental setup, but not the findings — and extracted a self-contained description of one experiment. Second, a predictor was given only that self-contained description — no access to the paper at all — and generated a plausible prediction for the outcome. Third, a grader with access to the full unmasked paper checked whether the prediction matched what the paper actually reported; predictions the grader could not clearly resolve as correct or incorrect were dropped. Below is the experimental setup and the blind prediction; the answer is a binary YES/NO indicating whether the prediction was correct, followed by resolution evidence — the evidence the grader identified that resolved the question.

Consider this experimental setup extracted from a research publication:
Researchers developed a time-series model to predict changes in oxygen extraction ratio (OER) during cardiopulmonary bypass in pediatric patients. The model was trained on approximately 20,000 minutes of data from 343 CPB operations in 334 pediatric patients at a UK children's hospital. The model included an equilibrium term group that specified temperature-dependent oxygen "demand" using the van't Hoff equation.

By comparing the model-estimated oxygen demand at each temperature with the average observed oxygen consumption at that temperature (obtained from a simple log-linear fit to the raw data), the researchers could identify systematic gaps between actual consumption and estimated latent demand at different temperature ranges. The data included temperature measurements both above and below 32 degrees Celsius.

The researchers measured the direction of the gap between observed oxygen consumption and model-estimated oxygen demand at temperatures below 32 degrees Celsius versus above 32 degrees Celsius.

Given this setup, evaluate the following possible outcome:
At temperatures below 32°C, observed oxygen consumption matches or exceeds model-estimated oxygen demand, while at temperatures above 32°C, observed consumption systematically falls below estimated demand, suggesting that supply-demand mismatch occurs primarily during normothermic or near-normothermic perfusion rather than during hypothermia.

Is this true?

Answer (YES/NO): NO